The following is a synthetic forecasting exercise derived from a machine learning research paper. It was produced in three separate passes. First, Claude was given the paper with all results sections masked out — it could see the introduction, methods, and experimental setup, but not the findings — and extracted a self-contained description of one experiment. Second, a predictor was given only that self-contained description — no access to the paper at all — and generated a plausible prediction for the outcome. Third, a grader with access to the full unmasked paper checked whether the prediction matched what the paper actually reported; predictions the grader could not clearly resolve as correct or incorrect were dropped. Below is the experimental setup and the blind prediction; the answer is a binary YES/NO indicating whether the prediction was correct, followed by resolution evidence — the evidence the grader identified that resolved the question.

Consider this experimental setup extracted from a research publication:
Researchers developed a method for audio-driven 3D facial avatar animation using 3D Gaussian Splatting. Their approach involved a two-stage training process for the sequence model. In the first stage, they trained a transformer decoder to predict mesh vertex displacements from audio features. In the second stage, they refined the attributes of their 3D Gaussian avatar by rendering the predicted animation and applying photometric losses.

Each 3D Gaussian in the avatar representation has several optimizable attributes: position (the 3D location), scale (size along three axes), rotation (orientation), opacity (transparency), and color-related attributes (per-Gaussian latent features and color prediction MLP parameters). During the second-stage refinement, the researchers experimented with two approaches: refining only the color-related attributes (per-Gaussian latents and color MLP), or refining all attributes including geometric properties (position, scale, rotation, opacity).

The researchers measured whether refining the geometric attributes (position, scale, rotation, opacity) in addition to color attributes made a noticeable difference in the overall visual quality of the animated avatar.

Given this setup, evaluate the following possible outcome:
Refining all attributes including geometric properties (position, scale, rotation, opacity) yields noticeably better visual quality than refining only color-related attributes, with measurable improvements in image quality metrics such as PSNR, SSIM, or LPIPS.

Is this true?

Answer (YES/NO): NO